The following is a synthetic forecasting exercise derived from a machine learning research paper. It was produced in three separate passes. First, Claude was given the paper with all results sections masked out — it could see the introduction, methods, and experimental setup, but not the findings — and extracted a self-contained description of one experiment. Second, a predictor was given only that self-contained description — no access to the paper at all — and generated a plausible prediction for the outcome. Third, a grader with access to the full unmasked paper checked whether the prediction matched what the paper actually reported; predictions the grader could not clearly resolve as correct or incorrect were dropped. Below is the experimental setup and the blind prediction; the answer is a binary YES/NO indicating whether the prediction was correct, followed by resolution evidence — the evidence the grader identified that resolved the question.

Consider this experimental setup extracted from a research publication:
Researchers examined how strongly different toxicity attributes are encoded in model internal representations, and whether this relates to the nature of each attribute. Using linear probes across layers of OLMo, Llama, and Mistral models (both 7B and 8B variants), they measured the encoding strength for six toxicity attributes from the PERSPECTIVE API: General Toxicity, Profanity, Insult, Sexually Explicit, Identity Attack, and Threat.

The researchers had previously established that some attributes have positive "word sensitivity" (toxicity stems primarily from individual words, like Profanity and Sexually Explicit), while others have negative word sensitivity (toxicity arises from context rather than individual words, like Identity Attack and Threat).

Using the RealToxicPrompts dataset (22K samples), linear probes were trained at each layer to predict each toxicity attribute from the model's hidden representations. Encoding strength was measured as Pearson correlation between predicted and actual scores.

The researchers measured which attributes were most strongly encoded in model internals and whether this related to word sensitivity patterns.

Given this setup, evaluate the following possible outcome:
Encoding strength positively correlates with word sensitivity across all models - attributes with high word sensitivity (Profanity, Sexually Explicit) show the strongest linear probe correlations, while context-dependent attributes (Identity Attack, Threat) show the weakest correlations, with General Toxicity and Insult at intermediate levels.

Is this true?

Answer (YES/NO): NO